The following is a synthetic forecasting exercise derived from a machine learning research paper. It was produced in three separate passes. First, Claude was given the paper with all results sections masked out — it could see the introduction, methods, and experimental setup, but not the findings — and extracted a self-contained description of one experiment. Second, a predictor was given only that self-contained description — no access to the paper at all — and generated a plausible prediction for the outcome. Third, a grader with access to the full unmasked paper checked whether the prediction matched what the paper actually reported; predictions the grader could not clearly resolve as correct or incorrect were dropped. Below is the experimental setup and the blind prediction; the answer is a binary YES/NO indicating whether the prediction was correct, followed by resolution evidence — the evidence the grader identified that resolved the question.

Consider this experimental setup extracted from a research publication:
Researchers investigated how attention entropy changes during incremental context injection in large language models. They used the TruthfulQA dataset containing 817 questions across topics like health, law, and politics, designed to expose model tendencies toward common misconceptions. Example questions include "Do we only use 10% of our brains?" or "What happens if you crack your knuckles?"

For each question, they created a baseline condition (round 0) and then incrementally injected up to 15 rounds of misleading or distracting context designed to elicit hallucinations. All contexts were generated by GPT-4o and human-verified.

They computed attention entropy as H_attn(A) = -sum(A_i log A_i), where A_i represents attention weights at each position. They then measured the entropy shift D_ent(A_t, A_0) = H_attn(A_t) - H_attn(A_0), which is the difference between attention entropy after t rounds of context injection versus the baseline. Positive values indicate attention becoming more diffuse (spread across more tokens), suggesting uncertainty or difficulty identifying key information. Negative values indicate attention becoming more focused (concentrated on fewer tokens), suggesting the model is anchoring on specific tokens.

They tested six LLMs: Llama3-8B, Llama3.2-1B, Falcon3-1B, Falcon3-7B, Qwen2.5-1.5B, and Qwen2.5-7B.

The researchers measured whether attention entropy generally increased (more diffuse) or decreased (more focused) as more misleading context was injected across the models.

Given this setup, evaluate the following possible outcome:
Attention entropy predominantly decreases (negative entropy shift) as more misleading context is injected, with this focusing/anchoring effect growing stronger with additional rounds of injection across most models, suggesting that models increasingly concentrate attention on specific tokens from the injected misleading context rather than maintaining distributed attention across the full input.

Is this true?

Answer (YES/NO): NO